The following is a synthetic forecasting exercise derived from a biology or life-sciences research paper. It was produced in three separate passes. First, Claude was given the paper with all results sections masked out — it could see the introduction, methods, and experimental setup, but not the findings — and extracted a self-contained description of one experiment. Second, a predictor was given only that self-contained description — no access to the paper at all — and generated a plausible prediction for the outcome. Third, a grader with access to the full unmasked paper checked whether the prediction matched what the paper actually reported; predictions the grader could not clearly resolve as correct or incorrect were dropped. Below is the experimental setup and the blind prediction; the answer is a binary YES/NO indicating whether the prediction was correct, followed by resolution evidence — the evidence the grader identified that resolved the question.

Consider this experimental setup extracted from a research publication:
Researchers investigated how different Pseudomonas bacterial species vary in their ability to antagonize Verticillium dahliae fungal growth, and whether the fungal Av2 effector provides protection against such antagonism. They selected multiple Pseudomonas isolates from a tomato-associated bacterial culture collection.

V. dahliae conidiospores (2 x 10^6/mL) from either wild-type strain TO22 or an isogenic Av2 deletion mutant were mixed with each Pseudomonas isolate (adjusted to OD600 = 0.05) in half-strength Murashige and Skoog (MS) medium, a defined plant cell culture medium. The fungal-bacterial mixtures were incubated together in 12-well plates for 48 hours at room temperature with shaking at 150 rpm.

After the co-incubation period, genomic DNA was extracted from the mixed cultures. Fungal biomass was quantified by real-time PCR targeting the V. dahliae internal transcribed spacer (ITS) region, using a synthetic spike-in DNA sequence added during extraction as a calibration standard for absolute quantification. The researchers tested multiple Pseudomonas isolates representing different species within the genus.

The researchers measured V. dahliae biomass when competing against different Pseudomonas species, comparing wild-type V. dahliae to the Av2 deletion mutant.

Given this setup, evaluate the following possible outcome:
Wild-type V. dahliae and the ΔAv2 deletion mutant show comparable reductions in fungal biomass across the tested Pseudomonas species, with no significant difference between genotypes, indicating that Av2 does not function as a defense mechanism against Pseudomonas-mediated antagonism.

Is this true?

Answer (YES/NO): NO